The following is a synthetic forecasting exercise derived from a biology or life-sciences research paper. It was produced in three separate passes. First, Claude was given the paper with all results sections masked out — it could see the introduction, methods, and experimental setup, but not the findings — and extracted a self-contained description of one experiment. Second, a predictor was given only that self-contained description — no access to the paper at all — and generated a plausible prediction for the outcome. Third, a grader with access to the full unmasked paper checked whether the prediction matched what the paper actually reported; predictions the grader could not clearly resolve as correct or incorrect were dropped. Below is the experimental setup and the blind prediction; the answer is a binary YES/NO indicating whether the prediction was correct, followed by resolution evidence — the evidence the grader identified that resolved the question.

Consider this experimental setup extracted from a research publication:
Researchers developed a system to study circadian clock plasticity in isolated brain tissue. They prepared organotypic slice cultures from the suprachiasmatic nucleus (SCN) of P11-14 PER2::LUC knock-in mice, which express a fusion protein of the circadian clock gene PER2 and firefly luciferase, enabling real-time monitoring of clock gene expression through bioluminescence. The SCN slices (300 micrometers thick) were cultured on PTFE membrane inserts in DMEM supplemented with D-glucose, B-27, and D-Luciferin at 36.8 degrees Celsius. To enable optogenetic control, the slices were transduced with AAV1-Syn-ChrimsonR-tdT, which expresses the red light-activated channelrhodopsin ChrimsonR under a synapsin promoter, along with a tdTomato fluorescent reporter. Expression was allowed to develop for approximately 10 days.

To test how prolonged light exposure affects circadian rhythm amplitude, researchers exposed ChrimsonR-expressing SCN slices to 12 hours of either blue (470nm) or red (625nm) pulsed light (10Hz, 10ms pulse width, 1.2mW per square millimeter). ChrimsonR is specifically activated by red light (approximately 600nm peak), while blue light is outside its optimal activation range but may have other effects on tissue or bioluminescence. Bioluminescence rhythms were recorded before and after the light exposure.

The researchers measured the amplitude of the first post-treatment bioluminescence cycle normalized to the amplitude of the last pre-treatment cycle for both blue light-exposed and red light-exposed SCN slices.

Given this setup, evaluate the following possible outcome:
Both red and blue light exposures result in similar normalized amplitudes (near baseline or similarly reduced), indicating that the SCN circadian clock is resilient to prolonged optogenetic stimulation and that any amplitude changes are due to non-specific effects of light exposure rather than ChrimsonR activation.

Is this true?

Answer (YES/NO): NO